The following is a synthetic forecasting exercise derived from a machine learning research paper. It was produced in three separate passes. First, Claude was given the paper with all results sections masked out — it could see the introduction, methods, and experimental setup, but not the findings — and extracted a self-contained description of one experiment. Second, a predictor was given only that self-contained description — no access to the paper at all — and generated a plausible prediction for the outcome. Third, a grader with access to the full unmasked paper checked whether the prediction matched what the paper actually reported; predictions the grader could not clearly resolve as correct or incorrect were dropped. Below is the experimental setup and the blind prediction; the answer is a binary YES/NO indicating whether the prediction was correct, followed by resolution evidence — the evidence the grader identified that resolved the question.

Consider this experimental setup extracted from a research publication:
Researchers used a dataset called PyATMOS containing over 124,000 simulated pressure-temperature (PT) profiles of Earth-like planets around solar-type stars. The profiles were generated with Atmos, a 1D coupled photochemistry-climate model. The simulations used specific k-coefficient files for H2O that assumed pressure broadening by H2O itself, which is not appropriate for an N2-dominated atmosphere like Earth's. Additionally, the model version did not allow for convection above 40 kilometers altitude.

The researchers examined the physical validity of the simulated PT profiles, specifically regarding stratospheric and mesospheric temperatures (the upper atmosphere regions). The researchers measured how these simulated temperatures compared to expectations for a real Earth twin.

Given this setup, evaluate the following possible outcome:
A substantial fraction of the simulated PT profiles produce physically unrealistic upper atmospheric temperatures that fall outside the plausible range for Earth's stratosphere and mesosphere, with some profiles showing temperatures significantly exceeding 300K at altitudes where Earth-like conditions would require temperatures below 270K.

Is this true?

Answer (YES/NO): NO